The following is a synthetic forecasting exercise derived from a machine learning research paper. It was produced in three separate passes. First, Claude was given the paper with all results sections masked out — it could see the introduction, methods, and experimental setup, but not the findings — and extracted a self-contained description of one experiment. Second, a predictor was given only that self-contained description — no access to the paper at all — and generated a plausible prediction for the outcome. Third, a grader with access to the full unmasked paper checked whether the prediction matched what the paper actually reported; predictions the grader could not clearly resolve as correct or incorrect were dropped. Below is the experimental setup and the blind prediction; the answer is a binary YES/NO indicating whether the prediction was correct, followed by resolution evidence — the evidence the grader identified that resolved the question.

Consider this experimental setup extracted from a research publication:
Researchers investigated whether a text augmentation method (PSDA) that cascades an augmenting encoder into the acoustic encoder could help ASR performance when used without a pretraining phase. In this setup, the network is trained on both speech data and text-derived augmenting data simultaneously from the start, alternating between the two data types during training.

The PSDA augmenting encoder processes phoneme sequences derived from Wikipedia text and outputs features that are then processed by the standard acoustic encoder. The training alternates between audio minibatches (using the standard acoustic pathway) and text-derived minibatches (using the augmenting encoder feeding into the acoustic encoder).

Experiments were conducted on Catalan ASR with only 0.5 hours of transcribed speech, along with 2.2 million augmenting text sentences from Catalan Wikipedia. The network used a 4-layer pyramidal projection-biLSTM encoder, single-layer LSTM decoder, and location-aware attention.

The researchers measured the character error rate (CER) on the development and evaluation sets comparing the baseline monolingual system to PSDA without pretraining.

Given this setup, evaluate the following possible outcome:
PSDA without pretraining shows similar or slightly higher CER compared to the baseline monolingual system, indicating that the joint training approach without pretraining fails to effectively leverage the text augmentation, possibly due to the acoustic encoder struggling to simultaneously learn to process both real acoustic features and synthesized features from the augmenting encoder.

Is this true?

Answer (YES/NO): NO